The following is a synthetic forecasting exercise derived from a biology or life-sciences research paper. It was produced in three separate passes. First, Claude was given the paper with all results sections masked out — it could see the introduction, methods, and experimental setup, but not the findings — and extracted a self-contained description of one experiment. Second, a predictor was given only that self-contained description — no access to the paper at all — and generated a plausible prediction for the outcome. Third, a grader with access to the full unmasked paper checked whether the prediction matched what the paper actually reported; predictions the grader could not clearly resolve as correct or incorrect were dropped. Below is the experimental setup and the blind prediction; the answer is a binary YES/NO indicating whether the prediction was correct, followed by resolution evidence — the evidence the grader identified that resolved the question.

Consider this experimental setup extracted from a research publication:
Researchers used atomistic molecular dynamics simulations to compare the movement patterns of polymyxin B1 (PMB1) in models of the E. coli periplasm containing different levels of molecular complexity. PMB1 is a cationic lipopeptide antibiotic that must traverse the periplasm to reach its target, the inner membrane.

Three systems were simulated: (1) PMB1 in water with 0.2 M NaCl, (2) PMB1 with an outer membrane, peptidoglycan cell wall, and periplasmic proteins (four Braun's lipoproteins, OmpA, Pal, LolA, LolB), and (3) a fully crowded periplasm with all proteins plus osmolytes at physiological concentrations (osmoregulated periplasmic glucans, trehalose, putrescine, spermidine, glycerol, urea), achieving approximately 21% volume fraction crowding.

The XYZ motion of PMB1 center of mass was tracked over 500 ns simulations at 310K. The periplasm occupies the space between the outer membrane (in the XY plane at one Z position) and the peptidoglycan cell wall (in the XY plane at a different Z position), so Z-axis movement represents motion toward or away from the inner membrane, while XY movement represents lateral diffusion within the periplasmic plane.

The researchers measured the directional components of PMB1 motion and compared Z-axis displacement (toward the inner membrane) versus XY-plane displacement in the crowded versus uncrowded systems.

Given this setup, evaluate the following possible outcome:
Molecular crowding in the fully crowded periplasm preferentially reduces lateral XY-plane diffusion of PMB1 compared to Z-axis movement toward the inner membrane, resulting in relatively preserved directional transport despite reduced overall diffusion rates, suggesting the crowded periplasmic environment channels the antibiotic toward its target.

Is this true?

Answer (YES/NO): NO